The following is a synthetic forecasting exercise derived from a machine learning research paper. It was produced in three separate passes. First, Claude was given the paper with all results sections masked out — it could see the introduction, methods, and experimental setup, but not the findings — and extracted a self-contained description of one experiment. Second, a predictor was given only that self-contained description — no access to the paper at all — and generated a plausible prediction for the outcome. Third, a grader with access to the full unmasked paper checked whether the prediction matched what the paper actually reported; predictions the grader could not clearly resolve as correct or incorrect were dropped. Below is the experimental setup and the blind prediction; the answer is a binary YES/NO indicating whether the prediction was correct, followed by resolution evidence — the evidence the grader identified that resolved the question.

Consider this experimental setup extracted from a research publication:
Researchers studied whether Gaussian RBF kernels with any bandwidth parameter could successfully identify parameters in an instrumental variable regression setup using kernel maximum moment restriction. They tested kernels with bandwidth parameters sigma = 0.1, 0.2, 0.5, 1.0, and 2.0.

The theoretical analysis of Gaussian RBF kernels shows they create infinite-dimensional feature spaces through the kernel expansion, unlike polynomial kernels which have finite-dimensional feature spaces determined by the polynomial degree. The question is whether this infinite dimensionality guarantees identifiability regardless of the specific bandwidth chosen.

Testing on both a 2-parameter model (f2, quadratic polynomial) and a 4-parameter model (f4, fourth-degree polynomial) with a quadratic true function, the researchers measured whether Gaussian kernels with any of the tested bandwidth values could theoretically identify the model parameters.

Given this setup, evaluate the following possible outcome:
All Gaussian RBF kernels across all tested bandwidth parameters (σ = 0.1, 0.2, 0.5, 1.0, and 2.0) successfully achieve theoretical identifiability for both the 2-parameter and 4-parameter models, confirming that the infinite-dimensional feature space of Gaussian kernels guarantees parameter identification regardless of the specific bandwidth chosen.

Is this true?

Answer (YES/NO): YES